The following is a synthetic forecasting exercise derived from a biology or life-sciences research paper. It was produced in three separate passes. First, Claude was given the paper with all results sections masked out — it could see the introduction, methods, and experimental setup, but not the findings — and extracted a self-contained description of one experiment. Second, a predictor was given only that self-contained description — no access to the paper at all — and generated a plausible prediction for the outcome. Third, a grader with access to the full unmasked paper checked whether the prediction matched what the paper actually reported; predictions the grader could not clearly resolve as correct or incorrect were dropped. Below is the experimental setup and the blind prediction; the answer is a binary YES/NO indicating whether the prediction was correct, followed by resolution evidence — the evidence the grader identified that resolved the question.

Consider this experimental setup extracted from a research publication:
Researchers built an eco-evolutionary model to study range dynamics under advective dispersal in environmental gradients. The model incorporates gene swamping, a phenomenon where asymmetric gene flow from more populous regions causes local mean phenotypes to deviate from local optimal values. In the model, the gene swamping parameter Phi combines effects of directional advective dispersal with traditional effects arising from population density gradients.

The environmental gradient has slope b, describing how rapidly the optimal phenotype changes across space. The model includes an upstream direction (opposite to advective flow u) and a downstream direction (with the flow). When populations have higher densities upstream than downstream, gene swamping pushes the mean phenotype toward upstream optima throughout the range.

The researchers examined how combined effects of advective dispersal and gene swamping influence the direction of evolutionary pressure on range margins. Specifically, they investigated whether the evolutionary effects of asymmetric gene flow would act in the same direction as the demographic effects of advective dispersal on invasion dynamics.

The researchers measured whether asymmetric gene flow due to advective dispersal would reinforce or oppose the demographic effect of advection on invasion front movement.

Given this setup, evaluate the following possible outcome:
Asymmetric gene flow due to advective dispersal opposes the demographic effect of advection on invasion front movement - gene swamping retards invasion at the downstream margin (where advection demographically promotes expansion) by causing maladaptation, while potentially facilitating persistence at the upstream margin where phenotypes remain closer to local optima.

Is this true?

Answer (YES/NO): YES